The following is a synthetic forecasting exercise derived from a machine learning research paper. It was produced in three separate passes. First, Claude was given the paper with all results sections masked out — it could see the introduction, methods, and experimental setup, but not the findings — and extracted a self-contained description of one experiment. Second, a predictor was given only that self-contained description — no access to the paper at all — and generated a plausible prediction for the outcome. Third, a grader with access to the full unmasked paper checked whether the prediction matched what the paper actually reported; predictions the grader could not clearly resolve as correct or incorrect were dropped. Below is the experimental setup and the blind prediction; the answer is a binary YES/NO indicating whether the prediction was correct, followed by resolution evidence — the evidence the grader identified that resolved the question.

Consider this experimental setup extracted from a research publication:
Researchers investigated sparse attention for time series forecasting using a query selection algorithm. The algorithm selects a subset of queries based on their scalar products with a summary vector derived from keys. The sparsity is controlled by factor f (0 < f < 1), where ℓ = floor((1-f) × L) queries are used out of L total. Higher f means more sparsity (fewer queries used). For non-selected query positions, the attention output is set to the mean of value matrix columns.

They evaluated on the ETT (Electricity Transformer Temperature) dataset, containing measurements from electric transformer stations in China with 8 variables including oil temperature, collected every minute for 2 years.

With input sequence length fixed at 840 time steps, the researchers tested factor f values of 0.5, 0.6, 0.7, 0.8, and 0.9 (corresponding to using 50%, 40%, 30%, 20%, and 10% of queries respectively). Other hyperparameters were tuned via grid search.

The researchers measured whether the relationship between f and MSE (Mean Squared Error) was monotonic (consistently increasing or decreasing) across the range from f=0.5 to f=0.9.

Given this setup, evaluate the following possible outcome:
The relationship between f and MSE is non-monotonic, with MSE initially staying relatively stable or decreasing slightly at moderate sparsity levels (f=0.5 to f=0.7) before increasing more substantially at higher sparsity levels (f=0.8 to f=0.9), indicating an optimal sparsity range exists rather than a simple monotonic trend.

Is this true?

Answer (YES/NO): NO